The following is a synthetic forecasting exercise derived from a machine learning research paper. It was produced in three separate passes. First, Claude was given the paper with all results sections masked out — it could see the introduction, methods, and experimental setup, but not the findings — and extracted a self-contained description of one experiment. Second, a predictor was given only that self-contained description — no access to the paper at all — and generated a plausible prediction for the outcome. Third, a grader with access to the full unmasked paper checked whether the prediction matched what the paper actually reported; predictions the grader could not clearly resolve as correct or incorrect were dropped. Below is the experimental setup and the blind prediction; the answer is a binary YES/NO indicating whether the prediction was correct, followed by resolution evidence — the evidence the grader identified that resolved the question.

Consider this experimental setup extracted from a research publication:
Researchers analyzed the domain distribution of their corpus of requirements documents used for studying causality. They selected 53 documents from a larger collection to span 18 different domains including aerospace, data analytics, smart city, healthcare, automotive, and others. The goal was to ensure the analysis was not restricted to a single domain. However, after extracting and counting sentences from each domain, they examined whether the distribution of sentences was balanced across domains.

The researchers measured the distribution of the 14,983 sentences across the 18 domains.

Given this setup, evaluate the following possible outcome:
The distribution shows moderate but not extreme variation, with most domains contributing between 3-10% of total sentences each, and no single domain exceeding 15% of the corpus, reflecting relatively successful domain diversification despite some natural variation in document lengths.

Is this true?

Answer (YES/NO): NO